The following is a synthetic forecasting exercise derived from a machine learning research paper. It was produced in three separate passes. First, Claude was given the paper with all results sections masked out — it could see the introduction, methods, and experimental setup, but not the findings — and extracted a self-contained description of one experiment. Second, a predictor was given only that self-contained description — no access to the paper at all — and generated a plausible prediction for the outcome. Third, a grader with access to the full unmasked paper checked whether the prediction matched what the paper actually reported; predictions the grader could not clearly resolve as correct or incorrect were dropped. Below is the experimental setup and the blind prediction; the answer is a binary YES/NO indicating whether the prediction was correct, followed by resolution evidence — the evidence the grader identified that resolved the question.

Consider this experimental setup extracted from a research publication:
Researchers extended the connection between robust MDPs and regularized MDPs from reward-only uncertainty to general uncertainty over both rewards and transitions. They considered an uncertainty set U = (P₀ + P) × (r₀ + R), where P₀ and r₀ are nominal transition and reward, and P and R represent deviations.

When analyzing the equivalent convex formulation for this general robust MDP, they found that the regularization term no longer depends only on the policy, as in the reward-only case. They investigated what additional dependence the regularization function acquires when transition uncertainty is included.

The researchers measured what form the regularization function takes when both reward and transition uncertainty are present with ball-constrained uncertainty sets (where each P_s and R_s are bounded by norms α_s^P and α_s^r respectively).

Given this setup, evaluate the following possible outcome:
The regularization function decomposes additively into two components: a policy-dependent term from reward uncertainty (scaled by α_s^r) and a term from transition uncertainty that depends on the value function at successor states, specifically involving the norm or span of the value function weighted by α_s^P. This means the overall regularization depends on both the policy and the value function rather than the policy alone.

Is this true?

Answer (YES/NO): YES